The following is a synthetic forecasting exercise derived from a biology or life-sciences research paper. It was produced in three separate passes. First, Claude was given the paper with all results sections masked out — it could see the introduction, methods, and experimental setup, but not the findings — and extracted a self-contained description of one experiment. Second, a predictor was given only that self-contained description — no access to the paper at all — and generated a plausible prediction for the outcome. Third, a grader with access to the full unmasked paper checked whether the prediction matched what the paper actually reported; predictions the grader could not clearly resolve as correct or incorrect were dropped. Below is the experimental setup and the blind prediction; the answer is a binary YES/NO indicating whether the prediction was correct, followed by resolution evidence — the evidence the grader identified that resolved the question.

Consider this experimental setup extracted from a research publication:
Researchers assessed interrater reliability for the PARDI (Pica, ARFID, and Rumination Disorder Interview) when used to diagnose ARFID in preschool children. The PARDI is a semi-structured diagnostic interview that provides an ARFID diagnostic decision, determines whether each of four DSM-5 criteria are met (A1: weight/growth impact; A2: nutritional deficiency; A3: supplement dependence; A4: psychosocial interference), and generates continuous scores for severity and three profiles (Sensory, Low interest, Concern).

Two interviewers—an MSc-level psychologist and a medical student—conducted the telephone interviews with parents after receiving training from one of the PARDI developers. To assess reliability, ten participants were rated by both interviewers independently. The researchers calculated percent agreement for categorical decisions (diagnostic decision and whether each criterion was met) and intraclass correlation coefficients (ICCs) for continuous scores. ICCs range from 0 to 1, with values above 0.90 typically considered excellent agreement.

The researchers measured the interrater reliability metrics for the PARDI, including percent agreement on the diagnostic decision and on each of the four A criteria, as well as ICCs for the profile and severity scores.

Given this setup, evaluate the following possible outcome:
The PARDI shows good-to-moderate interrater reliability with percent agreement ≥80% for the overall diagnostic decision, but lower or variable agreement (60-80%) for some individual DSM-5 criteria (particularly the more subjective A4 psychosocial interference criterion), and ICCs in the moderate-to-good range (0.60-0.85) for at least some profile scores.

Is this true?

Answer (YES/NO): NO